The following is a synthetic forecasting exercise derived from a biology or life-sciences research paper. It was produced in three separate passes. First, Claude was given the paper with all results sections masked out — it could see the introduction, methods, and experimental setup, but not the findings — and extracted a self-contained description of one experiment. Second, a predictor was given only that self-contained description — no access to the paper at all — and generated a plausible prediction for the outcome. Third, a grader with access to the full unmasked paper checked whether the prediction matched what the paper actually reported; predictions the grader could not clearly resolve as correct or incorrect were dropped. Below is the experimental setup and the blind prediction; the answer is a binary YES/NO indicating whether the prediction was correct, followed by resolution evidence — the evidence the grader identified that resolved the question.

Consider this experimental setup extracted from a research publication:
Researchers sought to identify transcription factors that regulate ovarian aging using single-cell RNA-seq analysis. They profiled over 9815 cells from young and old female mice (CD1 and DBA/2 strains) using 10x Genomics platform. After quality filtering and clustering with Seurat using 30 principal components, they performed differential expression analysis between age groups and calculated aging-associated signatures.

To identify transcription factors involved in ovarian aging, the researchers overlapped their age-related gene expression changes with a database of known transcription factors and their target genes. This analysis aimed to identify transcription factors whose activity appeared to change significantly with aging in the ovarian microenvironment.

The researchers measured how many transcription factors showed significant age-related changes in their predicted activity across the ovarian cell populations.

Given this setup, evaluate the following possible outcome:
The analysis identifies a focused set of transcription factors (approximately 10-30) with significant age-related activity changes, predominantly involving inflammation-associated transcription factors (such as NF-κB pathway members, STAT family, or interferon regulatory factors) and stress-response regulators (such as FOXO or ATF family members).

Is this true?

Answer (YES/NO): NO